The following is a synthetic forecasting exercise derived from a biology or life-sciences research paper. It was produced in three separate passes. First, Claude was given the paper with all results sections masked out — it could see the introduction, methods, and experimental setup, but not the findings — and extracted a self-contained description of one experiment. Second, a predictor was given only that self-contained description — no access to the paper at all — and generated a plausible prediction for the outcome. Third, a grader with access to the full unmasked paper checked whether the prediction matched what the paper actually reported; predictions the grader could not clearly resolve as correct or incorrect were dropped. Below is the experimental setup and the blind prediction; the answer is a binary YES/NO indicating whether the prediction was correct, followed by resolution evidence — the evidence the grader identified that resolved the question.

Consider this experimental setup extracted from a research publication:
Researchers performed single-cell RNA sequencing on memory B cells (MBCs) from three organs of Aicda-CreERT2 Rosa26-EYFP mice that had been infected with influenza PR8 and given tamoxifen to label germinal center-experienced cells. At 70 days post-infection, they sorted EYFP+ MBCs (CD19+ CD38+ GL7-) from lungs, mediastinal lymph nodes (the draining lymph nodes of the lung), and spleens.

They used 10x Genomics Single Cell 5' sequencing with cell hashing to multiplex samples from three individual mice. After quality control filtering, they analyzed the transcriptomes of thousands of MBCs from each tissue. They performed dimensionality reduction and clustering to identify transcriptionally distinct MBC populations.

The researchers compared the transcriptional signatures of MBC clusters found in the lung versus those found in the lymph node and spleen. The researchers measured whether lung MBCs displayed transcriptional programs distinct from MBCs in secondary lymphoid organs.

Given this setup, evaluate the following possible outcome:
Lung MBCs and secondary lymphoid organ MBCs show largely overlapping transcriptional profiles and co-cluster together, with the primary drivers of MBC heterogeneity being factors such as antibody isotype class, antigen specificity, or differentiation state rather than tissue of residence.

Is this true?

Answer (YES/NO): YES